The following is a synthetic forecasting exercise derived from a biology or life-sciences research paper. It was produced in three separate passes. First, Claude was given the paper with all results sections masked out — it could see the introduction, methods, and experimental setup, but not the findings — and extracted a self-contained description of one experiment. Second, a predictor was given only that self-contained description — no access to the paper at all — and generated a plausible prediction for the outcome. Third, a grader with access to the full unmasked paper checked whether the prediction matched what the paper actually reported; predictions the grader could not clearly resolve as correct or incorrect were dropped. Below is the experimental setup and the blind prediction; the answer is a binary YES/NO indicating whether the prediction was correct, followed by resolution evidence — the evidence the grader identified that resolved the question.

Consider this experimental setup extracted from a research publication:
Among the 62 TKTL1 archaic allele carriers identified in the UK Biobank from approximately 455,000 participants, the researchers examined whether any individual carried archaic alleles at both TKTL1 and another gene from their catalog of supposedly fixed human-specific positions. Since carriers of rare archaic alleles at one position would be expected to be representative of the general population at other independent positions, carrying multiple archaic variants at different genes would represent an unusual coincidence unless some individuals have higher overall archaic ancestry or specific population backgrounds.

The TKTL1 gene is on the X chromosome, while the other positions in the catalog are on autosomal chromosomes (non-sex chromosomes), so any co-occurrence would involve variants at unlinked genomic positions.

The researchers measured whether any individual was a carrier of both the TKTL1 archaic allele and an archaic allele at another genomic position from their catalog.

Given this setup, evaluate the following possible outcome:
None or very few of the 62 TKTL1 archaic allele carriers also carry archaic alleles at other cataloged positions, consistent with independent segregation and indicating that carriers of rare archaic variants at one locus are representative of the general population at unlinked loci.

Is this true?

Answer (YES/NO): YES